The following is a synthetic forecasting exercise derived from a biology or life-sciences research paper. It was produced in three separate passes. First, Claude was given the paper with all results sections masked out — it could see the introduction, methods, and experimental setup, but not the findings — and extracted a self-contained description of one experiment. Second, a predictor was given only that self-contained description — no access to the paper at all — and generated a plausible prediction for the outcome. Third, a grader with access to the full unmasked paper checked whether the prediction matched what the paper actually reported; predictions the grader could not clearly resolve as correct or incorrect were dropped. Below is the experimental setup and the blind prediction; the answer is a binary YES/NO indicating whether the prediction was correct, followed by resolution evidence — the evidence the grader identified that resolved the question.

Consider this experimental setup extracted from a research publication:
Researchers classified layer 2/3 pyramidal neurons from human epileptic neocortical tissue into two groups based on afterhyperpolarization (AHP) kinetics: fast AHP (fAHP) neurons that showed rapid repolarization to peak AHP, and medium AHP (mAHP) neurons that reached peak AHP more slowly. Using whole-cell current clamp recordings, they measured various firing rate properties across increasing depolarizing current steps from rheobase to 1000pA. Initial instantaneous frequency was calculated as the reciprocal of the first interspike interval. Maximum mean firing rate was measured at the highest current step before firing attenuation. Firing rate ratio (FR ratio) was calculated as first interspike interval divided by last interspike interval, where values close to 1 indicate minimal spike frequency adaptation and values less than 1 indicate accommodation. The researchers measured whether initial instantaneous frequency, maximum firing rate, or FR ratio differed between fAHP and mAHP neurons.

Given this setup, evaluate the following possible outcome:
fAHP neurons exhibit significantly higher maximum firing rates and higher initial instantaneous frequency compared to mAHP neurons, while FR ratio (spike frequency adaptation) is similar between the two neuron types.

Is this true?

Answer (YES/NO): NO